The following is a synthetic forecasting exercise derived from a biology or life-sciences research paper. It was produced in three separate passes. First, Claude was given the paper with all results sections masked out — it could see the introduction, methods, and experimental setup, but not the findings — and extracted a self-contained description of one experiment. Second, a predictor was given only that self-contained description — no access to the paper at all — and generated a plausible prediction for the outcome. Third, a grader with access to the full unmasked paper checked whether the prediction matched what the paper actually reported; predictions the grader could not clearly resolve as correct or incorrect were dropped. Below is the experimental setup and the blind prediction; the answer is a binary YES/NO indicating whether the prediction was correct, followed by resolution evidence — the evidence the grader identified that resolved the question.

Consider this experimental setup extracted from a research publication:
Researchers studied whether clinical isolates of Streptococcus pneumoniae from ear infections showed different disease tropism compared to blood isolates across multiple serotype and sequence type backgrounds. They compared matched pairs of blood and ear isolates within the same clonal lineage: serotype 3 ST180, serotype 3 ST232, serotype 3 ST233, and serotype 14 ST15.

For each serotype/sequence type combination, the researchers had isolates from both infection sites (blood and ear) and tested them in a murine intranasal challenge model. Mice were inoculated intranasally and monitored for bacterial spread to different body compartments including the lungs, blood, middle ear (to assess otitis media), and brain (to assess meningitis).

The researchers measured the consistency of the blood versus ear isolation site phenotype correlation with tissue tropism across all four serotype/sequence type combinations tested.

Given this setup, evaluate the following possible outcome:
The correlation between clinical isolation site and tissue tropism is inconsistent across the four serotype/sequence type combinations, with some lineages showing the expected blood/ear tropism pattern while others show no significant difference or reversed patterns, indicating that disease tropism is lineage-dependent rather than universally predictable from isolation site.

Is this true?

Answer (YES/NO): NO